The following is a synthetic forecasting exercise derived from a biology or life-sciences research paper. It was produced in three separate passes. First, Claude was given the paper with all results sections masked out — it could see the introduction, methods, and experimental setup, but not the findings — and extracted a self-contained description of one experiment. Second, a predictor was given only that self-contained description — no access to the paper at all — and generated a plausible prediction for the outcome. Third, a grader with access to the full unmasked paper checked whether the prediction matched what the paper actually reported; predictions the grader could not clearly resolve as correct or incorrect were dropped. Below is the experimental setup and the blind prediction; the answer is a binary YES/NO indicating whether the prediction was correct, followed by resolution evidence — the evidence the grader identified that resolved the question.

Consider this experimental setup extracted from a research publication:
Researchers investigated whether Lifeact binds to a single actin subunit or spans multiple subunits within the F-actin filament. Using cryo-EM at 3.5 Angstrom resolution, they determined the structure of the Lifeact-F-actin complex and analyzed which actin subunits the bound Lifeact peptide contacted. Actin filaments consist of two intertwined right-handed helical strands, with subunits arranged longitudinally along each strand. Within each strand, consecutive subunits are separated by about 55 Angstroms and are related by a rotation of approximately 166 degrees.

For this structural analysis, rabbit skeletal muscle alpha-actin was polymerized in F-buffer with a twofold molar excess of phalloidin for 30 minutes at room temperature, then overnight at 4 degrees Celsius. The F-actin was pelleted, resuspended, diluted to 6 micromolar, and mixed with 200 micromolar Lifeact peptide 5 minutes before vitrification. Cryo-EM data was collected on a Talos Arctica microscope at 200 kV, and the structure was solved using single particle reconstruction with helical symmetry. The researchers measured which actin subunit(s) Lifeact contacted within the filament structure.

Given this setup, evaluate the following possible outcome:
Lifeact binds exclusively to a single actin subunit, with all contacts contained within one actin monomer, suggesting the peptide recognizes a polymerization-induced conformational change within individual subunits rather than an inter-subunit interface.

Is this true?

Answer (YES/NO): NO